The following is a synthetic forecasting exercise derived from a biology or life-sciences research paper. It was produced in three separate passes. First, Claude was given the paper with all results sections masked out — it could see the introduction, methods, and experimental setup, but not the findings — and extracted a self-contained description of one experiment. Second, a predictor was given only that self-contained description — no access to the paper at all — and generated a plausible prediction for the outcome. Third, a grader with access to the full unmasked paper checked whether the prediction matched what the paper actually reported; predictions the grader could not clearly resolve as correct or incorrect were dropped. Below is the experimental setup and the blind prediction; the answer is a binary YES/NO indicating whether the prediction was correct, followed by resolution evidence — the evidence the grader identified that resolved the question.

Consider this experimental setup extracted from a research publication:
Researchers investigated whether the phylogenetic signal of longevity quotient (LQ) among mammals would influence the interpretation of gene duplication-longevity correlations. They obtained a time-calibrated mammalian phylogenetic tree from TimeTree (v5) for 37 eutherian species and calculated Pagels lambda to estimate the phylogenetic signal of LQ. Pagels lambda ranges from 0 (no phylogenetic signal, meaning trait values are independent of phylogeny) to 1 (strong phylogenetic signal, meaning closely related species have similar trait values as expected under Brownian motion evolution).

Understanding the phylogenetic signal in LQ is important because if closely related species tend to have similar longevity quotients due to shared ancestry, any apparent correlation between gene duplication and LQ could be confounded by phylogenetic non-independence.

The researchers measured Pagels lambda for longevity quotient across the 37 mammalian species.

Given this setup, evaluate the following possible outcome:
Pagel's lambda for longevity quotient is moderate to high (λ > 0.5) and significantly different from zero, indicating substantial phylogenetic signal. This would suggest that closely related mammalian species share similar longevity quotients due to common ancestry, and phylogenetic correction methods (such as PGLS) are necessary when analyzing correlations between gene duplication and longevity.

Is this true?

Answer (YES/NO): NO